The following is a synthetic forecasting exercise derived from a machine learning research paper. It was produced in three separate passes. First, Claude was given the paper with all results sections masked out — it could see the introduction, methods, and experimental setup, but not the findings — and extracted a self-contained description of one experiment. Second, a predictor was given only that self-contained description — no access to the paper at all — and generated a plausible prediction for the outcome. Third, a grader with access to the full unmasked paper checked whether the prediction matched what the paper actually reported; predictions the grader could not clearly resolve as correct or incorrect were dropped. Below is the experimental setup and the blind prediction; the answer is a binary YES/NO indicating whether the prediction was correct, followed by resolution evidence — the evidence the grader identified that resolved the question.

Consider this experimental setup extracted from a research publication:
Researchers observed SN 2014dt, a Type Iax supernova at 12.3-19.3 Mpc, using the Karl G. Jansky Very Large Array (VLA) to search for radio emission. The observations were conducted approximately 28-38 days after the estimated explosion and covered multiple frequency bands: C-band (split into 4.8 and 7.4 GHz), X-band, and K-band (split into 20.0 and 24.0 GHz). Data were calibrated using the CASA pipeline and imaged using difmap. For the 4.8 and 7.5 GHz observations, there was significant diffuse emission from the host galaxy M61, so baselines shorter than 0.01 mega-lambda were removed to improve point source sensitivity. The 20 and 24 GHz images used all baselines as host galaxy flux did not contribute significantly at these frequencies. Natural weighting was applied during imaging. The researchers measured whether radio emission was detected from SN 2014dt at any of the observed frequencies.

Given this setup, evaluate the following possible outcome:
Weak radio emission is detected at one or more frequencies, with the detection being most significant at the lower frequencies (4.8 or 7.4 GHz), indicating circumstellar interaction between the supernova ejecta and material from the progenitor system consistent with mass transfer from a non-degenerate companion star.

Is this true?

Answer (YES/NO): NO